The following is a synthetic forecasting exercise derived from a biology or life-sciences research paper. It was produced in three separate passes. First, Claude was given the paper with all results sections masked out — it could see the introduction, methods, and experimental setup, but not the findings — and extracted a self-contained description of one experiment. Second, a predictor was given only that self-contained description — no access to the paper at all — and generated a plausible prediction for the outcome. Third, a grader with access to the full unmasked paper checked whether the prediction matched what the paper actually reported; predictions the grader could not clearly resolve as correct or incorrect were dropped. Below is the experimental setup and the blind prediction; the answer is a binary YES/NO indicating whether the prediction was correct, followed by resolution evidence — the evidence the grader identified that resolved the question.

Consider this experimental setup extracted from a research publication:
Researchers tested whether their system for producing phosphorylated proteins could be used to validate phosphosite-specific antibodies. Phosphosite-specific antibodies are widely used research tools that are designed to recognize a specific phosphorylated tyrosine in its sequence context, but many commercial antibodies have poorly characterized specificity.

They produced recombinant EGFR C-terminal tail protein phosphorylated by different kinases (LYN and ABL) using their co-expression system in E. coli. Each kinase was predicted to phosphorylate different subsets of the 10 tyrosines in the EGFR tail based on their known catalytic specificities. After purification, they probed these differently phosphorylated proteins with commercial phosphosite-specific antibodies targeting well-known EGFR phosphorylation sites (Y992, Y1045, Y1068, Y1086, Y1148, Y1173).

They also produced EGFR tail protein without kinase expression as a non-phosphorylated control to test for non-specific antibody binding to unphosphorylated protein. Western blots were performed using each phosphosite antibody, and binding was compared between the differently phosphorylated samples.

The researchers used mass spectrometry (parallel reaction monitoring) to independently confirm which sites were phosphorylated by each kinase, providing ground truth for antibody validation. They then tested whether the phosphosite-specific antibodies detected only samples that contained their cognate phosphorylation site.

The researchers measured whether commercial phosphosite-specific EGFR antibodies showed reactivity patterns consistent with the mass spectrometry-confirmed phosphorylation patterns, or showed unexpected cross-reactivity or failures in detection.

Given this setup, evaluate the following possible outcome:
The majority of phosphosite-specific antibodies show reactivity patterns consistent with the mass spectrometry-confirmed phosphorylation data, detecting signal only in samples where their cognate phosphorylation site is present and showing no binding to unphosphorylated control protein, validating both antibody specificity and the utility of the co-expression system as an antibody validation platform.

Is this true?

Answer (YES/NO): YES